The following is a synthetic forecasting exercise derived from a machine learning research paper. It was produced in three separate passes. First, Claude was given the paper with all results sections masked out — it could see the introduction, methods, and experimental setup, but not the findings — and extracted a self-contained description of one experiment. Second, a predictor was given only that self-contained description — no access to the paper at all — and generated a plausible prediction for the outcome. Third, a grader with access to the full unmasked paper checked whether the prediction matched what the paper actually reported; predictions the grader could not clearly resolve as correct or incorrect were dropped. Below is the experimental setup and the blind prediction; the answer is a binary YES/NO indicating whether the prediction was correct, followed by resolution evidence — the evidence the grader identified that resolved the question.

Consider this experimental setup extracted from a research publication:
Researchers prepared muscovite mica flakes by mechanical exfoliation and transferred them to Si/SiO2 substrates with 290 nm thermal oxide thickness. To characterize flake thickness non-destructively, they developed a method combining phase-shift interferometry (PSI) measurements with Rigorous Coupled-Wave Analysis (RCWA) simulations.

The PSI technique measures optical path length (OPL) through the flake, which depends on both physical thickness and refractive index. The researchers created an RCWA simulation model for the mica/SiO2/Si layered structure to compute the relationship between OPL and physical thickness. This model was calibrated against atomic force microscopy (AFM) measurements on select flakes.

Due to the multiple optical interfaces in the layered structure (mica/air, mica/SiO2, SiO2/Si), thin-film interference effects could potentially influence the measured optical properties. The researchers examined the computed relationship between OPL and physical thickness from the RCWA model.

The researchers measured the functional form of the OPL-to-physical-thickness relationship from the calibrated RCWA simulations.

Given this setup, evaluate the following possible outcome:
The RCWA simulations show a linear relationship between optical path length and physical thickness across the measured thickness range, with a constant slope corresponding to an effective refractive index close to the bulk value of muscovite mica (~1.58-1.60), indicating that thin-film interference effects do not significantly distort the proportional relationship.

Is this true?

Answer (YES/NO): NO